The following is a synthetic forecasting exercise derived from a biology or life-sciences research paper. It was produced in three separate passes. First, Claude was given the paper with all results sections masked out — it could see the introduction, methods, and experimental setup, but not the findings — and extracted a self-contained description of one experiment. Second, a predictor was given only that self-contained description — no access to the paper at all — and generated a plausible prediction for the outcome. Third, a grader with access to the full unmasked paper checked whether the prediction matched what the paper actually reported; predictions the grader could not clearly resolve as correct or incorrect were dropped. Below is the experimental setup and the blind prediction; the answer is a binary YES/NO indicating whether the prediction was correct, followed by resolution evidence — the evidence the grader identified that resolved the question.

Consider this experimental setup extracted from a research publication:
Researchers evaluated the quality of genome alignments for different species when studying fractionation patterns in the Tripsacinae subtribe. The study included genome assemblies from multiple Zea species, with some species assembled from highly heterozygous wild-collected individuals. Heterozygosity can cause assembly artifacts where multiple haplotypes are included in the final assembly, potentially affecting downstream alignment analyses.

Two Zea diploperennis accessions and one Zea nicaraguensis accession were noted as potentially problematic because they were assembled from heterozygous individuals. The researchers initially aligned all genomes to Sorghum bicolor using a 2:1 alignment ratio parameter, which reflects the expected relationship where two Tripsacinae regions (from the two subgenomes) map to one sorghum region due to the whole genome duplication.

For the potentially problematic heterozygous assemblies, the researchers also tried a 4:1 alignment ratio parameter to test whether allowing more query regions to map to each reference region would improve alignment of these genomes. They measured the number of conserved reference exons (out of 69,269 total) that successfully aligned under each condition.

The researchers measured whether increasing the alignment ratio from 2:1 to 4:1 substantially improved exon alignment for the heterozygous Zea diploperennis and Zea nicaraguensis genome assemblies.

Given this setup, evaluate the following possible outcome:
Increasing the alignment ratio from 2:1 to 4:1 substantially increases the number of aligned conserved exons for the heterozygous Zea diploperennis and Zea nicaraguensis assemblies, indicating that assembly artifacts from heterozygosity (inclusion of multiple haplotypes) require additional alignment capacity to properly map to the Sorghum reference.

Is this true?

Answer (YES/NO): NO